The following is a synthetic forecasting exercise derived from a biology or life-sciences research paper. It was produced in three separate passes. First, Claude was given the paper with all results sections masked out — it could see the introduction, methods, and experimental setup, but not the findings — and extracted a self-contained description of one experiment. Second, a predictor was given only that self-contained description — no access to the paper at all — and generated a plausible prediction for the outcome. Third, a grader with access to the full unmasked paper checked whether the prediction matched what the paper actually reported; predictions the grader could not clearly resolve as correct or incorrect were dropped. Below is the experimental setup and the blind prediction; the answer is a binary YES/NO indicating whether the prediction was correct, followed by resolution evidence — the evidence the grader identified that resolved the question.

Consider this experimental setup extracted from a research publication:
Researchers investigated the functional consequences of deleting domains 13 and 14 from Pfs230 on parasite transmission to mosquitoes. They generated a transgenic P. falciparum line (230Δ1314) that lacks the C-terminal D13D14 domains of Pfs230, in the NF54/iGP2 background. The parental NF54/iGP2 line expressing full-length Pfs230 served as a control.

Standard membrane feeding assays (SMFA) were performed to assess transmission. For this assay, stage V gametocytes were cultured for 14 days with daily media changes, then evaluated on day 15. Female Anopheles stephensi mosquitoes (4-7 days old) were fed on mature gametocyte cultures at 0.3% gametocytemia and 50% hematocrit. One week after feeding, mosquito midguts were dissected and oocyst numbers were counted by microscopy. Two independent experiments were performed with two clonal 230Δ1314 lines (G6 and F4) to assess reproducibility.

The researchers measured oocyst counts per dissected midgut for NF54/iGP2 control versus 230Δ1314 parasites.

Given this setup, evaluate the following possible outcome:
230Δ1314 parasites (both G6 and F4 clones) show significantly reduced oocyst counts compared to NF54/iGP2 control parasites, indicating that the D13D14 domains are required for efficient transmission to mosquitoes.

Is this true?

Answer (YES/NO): YES